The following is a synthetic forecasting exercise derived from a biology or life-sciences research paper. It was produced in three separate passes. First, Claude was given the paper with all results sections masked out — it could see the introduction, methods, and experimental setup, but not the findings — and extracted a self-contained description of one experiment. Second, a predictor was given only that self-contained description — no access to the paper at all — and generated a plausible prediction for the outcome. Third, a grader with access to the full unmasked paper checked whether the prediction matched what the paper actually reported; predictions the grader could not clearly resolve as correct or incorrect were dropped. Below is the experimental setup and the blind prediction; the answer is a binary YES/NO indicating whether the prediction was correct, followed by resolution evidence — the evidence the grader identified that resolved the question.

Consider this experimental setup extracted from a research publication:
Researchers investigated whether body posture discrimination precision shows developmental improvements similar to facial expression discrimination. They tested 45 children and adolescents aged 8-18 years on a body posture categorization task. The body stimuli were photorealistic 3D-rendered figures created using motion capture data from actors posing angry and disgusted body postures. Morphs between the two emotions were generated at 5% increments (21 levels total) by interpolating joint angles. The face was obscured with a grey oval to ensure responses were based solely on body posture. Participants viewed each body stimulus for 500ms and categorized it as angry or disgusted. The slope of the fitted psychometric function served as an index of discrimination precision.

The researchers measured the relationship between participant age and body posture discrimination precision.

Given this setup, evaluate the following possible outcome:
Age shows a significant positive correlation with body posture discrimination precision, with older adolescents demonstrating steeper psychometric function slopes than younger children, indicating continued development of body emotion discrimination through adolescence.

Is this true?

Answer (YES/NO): NO